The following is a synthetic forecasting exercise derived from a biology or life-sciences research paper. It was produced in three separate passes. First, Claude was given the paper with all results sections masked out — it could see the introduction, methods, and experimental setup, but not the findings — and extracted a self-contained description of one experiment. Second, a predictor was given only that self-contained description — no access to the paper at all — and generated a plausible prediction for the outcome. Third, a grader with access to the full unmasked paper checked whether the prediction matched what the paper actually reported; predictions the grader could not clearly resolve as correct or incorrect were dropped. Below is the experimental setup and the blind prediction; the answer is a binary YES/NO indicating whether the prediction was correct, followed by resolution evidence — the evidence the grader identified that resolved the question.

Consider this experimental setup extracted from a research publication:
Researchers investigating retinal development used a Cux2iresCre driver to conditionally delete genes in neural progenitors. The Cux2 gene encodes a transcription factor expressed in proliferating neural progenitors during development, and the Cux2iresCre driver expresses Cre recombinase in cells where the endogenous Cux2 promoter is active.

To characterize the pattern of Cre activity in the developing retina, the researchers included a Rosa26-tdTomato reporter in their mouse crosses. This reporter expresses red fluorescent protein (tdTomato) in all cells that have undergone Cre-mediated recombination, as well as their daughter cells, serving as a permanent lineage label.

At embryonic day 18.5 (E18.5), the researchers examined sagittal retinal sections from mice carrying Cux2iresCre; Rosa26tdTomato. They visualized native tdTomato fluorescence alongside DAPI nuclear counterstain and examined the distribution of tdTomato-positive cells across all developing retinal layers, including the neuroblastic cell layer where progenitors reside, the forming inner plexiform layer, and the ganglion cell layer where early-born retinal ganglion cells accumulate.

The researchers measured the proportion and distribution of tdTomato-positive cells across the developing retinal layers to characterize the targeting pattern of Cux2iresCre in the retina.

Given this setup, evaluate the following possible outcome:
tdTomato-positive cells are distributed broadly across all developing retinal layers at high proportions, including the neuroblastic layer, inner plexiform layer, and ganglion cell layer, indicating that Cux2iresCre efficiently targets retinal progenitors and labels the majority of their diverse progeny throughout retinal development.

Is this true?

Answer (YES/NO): NO